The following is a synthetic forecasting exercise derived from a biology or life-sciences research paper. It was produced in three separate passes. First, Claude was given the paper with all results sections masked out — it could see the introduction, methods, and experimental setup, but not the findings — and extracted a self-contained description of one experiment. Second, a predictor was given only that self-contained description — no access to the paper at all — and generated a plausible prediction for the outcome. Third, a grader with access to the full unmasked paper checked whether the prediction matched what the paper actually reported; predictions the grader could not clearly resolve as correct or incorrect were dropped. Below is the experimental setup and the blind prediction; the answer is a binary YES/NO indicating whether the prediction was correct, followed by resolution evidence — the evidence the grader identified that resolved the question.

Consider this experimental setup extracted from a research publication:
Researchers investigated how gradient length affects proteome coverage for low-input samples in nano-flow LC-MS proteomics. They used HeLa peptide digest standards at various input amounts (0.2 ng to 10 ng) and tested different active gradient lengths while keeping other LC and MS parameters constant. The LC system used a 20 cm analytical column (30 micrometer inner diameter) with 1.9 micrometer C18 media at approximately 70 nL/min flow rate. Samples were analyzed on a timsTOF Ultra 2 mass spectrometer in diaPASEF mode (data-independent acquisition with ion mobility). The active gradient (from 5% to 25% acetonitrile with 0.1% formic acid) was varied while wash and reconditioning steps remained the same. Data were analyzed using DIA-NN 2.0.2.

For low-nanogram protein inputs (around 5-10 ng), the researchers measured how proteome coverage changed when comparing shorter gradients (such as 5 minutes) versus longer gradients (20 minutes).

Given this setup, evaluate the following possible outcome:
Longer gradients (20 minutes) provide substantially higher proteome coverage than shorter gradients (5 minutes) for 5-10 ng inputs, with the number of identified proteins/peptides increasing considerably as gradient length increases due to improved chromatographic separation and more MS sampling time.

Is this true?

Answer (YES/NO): NO